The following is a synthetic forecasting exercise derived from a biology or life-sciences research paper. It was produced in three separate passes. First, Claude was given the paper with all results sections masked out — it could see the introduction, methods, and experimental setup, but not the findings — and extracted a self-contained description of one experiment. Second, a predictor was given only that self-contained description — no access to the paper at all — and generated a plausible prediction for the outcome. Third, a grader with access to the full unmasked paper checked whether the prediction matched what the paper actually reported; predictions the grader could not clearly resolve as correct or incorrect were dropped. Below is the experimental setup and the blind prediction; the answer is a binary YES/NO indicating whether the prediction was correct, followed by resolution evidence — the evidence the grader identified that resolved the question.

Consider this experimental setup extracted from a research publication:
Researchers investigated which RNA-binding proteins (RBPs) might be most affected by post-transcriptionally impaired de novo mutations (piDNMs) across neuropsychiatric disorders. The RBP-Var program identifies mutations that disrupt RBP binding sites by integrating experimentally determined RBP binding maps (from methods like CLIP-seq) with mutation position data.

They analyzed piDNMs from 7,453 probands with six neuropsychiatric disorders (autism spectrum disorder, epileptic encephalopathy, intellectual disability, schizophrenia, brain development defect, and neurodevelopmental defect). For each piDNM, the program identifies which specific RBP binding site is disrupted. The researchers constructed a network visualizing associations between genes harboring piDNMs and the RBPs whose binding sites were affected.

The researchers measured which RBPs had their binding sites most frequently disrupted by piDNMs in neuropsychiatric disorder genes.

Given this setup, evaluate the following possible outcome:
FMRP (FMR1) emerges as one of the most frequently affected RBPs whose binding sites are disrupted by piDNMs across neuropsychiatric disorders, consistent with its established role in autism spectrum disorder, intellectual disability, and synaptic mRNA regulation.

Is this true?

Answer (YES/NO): YES